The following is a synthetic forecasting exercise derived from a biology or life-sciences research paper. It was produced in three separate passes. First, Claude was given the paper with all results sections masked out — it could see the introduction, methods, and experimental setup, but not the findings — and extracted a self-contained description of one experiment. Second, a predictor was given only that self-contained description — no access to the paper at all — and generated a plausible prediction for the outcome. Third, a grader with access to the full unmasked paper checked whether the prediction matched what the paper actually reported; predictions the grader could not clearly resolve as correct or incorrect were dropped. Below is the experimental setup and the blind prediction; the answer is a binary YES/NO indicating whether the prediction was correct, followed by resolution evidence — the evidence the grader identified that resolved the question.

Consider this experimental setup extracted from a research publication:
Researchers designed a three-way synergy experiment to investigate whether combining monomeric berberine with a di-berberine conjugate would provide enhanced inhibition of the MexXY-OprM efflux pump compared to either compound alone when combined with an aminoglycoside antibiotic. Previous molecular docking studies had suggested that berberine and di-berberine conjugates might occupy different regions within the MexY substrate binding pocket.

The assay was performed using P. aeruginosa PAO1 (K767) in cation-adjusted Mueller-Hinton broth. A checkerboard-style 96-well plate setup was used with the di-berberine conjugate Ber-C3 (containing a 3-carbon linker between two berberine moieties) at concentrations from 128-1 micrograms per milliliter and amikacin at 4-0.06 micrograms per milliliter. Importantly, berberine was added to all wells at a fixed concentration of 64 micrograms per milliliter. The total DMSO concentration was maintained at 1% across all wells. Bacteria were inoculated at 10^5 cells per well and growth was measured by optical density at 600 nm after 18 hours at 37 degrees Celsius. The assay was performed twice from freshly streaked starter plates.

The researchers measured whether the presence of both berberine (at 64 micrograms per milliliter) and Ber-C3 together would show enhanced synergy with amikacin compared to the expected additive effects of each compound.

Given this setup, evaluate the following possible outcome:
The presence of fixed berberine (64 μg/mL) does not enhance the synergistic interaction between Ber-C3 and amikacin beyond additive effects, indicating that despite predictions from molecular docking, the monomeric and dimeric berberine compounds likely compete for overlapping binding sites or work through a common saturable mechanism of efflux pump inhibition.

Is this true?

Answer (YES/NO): YES